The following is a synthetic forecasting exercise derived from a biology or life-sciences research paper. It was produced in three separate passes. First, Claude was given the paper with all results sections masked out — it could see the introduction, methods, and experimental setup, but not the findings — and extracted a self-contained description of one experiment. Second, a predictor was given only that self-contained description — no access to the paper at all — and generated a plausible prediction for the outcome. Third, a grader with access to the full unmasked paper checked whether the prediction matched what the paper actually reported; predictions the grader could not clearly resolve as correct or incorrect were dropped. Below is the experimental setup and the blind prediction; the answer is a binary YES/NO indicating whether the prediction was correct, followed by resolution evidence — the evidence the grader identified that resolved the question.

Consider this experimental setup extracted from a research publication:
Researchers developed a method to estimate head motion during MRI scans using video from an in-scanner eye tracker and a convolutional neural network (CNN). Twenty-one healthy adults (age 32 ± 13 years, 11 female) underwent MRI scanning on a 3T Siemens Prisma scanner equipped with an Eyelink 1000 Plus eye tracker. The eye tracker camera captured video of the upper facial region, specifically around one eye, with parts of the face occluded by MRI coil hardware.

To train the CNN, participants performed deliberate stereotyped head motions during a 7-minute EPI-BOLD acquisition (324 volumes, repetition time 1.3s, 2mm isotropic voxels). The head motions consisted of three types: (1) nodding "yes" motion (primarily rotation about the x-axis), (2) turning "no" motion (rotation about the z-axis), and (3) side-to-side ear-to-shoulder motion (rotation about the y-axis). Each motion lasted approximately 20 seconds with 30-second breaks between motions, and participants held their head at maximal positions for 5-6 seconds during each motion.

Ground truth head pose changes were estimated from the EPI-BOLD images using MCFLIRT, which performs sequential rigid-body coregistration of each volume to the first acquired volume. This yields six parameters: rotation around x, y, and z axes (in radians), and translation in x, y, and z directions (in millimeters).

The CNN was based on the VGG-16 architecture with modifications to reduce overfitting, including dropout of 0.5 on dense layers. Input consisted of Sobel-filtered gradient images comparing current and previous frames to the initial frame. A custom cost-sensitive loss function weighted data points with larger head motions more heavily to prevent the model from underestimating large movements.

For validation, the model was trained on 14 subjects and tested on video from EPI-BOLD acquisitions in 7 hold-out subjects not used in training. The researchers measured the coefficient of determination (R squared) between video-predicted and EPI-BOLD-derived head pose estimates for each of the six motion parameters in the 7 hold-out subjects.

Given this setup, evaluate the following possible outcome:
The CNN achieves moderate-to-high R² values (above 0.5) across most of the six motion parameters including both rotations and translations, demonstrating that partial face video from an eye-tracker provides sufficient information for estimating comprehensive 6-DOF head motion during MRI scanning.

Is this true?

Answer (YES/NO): NO